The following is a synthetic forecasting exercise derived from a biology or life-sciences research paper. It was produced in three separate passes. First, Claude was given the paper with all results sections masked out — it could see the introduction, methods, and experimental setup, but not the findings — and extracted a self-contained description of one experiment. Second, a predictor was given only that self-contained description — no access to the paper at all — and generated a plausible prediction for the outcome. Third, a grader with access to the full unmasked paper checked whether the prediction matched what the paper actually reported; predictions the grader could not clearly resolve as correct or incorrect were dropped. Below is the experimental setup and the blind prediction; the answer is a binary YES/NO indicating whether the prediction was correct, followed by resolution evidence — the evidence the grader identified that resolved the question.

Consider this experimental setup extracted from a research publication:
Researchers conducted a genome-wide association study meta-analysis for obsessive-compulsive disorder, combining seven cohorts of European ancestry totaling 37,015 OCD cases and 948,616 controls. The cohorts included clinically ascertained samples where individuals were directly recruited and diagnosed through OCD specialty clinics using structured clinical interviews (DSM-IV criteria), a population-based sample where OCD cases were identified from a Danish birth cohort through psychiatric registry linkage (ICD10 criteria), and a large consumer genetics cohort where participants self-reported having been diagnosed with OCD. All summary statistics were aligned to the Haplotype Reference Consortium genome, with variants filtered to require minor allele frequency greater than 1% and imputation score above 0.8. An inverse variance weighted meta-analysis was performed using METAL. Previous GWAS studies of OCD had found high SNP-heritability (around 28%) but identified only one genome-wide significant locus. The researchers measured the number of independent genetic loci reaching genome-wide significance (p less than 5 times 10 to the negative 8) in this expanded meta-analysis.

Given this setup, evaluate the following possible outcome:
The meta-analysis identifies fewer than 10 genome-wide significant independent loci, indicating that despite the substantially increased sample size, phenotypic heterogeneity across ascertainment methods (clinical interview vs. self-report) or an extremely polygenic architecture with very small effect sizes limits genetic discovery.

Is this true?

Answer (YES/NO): NO